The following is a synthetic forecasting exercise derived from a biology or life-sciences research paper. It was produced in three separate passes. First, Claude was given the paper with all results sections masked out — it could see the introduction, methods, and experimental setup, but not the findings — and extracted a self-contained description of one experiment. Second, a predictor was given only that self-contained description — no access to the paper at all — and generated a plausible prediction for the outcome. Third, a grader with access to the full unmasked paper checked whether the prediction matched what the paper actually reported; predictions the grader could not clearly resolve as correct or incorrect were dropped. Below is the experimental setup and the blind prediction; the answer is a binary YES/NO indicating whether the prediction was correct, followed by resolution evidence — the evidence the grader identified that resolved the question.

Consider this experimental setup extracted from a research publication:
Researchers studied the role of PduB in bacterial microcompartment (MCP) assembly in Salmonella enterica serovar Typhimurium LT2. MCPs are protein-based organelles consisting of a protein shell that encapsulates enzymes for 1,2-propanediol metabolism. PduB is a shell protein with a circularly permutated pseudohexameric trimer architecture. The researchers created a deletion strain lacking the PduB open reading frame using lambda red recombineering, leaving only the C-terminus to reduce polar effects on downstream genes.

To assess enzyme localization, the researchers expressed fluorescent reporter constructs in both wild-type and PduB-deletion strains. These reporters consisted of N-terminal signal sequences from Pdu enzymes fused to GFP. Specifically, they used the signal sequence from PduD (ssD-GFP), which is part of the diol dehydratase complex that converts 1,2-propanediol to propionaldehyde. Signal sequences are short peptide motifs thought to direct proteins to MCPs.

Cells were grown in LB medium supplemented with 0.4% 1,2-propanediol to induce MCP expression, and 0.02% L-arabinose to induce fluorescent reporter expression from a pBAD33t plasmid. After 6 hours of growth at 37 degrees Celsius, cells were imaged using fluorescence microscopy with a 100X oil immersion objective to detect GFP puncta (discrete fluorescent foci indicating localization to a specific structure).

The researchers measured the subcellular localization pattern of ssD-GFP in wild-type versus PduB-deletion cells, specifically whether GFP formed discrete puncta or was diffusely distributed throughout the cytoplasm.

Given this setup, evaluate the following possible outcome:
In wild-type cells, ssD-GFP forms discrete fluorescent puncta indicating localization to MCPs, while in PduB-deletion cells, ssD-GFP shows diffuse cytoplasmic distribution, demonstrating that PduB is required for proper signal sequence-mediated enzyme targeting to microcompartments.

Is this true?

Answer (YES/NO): NO